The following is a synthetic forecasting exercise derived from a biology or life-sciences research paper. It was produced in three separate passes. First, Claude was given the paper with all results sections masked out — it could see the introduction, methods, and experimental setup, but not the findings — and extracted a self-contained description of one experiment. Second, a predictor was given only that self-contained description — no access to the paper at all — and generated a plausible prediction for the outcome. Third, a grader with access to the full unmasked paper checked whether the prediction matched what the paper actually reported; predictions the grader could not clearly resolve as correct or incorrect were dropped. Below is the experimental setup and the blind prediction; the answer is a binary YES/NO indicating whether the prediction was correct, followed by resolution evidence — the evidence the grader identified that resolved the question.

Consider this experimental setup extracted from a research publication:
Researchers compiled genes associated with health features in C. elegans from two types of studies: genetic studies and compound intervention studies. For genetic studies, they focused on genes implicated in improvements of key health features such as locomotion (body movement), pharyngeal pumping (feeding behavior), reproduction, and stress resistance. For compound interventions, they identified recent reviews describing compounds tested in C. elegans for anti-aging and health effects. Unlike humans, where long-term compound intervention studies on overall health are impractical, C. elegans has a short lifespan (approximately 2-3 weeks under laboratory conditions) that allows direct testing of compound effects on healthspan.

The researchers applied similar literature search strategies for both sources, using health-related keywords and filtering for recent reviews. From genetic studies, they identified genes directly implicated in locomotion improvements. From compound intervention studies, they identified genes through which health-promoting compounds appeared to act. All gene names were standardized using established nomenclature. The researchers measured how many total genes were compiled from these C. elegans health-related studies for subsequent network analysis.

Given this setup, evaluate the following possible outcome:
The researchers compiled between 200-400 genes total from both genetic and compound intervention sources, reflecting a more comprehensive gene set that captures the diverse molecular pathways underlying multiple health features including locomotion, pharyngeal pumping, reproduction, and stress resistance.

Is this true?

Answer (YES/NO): NO